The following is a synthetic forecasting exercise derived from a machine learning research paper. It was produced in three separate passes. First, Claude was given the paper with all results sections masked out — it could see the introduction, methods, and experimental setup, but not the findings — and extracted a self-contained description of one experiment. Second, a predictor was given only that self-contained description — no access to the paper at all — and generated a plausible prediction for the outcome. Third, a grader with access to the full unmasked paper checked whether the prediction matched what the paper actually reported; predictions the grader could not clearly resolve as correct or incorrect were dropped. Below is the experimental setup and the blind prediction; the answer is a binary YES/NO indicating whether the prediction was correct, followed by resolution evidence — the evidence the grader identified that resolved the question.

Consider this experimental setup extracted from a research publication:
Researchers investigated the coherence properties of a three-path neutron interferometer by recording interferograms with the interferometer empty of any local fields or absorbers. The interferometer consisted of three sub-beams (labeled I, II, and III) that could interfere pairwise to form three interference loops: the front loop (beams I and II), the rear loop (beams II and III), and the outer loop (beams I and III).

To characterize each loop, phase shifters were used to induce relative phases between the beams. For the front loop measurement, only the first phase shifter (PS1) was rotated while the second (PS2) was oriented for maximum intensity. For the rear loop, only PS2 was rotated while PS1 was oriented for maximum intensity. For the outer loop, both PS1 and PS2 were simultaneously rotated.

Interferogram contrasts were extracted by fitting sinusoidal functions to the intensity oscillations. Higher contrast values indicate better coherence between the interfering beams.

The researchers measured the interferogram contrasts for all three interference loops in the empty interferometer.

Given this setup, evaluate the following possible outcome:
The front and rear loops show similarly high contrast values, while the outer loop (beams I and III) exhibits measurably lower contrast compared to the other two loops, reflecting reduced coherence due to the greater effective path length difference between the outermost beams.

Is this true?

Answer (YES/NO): NO